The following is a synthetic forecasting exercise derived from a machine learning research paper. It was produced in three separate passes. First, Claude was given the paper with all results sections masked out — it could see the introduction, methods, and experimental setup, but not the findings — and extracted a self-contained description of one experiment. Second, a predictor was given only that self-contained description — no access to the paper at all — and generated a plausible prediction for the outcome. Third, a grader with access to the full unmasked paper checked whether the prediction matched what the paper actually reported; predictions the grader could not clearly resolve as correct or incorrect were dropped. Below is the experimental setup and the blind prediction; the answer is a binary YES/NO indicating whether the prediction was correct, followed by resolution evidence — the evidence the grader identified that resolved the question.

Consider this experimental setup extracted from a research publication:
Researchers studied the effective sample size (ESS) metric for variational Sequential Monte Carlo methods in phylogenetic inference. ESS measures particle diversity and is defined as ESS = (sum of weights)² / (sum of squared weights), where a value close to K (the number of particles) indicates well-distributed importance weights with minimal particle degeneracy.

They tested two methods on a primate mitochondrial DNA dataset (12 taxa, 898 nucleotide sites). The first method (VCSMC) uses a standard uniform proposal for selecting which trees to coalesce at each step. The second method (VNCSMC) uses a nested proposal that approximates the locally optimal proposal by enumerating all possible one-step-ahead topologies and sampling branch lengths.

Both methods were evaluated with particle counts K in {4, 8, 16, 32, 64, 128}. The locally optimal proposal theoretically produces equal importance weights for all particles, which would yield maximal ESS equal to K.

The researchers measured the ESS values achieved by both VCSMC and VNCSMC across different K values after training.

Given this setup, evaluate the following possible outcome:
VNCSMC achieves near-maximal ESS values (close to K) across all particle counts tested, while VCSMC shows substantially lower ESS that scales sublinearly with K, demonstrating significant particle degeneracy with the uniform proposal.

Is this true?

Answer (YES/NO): NO